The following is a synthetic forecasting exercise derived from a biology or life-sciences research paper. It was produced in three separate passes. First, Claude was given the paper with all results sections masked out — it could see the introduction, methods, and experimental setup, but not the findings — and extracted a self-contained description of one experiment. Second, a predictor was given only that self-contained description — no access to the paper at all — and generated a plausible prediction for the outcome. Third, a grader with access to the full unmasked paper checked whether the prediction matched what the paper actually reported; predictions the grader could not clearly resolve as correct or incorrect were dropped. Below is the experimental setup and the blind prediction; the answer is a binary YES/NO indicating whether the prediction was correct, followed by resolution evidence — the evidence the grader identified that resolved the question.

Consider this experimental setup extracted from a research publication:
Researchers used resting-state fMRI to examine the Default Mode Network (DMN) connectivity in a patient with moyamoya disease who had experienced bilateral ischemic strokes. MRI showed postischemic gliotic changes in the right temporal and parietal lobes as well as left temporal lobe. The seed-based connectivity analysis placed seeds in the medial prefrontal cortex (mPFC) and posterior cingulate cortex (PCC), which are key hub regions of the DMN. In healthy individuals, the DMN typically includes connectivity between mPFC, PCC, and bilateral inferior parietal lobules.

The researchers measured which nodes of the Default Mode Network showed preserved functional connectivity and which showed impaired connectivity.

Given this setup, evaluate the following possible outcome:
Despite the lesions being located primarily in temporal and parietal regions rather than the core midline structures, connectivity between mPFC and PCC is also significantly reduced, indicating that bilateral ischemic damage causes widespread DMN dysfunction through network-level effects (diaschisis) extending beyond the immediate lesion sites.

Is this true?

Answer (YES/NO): NO